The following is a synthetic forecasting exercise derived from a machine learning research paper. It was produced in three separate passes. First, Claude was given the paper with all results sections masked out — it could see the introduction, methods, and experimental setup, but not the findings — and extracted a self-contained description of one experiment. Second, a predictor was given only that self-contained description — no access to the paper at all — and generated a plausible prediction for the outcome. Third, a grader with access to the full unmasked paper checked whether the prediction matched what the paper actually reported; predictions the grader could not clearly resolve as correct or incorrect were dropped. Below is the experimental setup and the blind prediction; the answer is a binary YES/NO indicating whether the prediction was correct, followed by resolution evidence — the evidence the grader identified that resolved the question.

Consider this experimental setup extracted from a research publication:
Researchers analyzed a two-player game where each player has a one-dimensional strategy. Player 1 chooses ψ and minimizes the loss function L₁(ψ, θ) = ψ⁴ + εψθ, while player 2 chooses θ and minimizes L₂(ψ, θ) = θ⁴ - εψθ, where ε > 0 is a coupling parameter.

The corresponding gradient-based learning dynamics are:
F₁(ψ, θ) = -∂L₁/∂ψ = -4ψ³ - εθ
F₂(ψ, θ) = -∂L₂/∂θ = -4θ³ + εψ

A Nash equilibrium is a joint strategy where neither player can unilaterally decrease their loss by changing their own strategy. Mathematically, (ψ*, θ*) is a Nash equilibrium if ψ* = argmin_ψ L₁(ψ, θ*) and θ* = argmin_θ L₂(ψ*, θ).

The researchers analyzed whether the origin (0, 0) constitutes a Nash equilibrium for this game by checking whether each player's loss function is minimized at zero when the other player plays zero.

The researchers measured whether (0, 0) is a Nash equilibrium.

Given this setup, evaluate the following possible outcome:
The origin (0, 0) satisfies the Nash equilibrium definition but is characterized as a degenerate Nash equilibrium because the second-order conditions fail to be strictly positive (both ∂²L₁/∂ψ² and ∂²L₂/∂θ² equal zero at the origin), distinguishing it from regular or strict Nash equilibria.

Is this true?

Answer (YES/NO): NO